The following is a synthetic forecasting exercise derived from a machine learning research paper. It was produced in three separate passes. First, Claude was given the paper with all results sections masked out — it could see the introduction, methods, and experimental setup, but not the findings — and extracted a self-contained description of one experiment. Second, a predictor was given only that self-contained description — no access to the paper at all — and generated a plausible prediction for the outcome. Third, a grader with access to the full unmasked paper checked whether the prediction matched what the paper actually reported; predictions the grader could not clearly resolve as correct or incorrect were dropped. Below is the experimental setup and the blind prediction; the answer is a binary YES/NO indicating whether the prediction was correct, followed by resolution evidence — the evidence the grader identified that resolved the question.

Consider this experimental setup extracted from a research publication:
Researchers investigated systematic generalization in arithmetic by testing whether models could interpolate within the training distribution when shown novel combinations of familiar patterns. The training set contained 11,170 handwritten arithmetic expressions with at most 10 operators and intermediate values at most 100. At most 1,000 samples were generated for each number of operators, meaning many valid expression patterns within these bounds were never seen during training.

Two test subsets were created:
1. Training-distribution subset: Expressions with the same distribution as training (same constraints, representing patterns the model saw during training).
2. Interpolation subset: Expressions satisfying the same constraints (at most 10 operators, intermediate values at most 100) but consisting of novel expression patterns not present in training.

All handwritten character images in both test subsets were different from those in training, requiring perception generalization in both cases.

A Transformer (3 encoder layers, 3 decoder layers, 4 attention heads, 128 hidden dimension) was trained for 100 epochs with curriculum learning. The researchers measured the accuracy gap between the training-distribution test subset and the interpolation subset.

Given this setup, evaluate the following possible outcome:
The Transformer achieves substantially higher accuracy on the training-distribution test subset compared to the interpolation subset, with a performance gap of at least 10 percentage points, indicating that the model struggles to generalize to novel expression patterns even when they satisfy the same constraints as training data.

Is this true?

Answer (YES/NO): YES